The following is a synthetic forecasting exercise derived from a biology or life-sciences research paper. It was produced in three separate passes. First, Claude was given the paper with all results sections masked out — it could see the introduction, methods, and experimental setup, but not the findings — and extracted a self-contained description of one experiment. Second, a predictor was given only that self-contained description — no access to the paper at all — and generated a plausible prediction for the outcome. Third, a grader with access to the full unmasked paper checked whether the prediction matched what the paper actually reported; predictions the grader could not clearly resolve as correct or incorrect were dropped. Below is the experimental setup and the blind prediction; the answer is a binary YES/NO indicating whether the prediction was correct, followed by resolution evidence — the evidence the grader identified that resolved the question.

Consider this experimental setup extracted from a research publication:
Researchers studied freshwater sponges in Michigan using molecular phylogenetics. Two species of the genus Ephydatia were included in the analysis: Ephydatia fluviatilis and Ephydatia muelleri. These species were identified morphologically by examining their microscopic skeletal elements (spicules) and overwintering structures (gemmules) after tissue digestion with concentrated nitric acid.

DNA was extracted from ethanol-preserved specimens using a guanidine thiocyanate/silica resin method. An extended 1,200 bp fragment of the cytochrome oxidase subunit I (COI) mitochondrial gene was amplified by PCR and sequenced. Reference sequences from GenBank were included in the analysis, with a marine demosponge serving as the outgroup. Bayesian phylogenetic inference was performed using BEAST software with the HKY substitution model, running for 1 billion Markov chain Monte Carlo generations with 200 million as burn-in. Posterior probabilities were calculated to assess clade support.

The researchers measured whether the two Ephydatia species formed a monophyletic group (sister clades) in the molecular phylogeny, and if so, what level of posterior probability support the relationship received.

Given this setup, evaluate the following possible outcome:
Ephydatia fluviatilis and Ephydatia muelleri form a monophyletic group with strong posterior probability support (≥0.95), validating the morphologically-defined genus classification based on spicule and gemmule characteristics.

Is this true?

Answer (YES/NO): YES